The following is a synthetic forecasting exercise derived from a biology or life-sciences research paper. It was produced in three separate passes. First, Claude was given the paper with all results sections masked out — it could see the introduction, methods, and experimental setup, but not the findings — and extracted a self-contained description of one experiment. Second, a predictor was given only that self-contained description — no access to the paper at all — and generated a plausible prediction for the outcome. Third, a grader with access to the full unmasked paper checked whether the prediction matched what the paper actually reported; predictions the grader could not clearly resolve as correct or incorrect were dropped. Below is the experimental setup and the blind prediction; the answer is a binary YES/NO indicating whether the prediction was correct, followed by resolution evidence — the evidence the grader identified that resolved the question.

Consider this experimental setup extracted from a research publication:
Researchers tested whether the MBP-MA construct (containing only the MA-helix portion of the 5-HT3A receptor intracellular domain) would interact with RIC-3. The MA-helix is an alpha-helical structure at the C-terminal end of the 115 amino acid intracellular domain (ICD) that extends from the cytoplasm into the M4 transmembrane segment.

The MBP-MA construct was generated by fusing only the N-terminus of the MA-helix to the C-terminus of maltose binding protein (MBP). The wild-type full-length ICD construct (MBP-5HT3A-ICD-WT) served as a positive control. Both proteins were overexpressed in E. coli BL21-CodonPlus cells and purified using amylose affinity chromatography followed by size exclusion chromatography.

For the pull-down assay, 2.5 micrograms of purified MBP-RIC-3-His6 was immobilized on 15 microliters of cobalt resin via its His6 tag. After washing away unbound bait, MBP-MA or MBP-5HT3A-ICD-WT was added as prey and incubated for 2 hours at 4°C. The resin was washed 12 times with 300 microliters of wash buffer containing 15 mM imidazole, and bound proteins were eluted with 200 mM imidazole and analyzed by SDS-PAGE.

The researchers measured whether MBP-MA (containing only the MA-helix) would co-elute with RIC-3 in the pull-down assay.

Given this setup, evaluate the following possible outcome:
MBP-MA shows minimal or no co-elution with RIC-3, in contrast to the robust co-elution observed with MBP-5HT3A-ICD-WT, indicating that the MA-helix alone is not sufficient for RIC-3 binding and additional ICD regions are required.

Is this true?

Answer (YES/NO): YES